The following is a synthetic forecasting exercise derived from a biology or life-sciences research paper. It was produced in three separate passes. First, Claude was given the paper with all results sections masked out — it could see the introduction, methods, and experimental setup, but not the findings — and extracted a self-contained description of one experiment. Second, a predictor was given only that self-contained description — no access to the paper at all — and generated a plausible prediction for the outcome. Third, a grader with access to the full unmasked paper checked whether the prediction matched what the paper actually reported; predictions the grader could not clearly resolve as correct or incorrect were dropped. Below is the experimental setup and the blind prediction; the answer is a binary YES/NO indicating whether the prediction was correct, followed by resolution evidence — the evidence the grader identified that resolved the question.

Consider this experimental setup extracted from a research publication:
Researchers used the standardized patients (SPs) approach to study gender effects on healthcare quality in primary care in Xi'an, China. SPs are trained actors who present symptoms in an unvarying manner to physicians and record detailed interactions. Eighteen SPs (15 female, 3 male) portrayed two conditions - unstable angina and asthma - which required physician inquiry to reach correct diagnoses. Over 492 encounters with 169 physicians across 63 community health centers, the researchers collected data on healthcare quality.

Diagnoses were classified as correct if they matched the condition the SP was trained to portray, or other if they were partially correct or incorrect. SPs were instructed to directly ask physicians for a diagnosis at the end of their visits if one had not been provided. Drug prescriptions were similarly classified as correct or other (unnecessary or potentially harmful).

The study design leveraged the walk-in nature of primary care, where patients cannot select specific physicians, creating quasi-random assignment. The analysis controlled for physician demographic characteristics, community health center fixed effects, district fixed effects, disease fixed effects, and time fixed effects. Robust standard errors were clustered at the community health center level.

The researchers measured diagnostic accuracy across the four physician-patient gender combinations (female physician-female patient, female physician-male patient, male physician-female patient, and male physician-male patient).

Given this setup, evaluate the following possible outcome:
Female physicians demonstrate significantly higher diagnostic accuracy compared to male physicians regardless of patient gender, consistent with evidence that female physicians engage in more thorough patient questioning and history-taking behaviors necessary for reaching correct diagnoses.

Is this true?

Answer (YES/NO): NO